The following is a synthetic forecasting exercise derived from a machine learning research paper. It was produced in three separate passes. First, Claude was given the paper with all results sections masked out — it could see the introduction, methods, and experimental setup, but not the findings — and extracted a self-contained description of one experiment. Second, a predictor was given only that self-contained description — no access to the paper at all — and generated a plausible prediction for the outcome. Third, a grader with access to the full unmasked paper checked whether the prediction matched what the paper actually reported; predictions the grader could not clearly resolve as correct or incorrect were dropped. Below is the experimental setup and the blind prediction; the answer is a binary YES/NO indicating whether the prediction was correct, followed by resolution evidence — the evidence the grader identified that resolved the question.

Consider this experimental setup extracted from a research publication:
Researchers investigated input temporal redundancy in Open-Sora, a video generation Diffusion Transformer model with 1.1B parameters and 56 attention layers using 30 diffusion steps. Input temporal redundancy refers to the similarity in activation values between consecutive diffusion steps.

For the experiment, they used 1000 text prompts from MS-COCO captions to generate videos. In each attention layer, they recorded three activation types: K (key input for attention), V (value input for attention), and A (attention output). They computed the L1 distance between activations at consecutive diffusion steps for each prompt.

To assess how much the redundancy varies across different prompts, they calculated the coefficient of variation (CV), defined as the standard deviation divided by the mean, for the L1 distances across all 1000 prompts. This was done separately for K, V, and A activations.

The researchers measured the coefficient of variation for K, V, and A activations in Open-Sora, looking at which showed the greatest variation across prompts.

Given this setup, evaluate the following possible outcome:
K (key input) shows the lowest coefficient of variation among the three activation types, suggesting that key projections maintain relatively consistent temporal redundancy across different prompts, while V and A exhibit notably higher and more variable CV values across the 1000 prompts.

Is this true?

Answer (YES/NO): YES